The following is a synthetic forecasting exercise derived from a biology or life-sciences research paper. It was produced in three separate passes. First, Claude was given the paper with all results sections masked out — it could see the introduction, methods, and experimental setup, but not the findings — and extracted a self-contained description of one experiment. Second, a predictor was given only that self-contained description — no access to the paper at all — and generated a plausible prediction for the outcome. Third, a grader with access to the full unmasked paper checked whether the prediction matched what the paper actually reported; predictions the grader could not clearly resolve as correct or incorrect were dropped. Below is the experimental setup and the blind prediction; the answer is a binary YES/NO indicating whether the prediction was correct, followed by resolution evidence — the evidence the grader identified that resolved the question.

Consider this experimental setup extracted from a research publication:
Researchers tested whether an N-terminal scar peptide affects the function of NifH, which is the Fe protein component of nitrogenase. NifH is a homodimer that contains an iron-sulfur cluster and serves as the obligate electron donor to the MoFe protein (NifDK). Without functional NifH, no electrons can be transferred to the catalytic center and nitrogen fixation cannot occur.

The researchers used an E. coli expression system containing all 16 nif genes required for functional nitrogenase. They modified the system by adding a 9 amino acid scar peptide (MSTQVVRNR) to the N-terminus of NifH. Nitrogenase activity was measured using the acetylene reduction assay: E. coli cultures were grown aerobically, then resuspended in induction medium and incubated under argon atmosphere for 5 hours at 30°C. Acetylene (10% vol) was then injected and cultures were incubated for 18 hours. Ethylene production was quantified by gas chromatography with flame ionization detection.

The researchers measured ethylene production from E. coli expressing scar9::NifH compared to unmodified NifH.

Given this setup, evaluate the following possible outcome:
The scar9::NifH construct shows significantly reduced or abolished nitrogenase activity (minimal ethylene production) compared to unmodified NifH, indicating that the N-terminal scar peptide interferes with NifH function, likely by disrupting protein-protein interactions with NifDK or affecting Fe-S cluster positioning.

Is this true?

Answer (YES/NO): NO